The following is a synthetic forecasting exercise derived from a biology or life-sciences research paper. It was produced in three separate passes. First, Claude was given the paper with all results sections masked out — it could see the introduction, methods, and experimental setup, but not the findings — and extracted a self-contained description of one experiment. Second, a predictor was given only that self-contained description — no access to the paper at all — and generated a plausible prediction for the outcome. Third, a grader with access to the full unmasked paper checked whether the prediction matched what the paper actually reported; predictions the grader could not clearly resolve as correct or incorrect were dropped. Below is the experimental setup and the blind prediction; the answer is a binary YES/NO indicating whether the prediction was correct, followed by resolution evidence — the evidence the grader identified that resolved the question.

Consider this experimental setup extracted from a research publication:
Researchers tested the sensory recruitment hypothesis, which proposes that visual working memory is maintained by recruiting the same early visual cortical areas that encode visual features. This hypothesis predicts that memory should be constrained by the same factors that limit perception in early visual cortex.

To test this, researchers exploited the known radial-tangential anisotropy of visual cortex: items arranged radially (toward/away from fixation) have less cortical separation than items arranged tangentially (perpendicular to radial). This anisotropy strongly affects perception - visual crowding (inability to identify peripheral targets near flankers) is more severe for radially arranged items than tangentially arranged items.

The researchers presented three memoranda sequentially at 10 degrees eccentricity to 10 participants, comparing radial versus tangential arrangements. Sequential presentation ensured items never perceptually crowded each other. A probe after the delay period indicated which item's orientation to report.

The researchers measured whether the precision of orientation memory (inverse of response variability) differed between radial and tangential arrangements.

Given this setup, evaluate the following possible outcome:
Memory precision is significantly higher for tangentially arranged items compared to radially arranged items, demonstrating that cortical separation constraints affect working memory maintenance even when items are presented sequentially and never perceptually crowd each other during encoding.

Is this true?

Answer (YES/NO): NO